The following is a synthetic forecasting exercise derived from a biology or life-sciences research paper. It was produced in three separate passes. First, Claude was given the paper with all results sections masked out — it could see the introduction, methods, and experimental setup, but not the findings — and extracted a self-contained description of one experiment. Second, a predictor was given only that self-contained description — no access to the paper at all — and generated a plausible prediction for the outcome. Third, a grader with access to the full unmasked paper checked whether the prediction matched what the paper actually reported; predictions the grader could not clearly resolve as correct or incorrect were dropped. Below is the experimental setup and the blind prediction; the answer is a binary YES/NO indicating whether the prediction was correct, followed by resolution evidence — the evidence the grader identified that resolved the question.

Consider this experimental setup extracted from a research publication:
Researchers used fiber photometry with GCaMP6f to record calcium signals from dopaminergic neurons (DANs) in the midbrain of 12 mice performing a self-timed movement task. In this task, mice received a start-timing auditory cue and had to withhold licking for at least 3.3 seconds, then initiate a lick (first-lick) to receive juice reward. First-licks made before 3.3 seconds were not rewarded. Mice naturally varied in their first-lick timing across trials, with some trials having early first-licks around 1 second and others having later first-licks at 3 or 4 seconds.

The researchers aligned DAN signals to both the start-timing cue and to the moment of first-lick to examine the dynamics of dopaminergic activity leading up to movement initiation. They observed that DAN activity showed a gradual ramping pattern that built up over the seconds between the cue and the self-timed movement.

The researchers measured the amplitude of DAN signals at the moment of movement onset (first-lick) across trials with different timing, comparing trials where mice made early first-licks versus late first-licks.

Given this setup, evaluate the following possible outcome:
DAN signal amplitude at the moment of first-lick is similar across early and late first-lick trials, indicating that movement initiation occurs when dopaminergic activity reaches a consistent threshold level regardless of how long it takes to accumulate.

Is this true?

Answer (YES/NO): YES